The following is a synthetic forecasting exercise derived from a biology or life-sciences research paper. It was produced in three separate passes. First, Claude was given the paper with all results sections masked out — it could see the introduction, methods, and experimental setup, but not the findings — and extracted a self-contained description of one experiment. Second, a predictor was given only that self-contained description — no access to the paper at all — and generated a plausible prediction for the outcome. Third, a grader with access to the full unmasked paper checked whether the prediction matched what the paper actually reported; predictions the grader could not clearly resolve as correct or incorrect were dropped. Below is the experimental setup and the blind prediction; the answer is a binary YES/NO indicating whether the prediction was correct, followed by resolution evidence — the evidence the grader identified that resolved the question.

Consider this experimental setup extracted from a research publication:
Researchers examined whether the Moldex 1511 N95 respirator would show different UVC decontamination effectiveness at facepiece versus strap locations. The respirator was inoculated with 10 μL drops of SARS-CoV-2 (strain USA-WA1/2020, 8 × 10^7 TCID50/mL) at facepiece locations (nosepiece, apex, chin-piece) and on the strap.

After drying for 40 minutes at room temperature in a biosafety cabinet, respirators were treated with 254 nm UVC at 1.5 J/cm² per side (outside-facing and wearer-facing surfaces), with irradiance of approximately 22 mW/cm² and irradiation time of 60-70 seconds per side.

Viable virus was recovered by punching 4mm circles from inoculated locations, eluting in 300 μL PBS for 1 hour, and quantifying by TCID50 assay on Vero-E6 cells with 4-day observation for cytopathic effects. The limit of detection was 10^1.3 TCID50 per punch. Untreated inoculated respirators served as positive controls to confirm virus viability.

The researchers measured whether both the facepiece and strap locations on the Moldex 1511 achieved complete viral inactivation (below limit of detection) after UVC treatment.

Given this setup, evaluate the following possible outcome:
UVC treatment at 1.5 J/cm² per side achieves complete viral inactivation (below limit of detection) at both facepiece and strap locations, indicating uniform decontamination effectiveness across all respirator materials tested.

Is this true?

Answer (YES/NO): YES